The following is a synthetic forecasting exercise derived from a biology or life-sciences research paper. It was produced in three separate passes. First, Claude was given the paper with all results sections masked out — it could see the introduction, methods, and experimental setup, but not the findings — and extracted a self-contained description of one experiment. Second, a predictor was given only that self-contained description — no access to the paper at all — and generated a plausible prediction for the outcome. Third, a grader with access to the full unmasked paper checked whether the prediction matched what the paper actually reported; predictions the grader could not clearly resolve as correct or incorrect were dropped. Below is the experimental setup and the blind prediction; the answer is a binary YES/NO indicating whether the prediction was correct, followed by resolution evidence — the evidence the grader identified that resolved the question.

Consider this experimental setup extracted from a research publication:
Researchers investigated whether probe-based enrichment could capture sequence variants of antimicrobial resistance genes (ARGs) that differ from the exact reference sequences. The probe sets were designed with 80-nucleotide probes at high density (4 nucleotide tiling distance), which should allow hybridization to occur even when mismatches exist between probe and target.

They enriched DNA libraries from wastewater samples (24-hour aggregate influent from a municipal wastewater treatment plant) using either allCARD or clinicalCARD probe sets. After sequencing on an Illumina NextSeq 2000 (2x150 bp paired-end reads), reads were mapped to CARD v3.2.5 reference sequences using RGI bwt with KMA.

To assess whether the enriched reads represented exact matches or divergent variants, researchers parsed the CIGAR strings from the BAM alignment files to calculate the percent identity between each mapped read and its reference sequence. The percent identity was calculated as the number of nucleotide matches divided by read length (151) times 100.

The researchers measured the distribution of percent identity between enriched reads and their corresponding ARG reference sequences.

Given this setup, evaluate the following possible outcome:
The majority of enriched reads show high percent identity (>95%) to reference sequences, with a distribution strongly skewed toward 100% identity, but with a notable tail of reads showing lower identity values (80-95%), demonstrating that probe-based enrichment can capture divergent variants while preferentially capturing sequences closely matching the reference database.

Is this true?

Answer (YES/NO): NO